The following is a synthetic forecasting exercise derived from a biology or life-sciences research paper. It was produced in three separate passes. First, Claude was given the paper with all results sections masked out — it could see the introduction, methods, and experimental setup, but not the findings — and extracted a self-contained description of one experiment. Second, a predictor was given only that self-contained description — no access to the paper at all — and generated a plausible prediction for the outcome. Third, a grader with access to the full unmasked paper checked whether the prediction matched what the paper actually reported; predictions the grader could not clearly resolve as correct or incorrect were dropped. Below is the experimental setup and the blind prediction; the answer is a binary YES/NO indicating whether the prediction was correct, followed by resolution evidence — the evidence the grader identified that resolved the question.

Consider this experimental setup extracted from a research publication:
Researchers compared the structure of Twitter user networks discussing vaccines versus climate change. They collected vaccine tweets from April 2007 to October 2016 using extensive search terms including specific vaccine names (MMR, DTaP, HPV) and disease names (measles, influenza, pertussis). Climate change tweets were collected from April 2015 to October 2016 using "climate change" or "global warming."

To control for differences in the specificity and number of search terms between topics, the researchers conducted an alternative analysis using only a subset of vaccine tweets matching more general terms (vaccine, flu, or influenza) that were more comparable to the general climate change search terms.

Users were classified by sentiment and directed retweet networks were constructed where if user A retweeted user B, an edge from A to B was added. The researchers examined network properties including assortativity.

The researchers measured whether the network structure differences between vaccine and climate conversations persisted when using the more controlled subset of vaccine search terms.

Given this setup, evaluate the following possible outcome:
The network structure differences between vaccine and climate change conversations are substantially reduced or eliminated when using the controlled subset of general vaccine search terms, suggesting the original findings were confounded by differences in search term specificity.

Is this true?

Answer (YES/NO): NO